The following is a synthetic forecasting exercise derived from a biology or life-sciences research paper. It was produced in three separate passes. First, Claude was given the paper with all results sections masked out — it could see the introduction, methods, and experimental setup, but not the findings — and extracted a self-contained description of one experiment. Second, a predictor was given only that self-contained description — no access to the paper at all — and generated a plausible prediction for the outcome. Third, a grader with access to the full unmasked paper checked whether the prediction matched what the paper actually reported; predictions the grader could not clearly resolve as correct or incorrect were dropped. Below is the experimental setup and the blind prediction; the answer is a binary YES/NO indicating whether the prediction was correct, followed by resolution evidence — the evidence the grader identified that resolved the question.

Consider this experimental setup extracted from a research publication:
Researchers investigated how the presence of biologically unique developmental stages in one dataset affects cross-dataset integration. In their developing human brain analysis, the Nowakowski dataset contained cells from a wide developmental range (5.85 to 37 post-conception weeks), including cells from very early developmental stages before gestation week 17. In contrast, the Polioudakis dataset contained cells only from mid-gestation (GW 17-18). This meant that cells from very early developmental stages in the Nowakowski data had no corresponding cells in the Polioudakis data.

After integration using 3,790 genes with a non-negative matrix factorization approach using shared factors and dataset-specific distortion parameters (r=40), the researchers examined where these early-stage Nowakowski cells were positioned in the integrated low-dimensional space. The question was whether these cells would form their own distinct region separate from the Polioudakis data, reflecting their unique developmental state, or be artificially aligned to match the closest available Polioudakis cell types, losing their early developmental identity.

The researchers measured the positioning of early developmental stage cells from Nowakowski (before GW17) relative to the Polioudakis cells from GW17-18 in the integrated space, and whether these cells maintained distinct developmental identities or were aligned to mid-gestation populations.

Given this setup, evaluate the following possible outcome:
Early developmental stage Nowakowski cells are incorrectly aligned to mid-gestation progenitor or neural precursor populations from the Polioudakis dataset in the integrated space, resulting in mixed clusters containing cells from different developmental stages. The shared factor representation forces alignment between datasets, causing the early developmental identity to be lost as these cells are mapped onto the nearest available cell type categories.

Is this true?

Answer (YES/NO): NO